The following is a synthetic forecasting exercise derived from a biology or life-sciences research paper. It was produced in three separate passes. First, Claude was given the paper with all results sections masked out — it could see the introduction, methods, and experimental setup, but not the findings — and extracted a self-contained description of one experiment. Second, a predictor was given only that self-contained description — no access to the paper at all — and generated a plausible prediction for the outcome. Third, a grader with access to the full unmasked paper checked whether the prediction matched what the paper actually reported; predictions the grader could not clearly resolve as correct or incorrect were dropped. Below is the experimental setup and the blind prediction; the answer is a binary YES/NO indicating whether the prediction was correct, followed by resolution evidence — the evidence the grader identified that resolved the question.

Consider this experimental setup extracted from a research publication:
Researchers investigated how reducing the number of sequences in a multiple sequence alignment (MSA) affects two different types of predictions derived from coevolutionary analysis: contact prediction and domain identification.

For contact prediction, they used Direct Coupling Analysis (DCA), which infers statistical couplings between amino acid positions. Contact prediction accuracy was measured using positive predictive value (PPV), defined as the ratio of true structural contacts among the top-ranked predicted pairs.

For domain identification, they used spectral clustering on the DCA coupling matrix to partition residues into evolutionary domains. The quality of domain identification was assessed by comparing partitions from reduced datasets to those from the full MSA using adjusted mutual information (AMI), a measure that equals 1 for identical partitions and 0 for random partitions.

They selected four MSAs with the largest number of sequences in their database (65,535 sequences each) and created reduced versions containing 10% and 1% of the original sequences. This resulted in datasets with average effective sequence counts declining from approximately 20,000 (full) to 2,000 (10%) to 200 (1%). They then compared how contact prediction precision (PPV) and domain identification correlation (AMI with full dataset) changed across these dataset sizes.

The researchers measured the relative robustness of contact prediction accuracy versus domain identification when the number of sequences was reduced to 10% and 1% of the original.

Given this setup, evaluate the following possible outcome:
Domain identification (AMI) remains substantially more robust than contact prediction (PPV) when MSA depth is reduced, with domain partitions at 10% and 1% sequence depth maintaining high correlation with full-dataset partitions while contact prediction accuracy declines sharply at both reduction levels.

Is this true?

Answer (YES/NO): YES